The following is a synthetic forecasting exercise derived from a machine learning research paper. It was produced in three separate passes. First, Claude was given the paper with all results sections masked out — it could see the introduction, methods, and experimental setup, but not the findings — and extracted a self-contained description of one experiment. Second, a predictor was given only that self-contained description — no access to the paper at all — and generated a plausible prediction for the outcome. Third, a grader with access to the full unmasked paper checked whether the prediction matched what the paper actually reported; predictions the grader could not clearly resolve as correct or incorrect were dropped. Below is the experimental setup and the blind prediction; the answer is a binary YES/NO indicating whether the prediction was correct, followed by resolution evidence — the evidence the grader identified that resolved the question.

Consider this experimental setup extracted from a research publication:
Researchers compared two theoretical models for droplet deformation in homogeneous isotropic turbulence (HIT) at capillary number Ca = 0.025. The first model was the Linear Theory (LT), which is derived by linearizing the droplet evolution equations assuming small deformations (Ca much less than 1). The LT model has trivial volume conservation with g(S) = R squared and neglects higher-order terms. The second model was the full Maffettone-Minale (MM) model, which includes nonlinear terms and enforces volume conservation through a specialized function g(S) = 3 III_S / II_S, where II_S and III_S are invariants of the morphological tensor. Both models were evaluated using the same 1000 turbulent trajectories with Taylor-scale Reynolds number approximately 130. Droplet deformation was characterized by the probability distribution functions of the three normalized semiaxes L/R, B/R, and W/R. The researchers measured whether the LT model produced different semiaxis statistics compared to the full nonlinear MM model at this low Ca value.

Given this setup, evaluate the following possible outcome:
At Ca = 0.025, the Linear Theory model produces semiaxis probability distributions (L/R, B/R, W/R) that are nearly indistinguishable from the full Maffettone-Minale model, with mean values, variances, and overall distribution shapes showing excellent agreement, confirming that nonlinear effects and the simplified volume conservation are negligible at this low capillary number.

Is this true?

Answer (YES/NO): NO